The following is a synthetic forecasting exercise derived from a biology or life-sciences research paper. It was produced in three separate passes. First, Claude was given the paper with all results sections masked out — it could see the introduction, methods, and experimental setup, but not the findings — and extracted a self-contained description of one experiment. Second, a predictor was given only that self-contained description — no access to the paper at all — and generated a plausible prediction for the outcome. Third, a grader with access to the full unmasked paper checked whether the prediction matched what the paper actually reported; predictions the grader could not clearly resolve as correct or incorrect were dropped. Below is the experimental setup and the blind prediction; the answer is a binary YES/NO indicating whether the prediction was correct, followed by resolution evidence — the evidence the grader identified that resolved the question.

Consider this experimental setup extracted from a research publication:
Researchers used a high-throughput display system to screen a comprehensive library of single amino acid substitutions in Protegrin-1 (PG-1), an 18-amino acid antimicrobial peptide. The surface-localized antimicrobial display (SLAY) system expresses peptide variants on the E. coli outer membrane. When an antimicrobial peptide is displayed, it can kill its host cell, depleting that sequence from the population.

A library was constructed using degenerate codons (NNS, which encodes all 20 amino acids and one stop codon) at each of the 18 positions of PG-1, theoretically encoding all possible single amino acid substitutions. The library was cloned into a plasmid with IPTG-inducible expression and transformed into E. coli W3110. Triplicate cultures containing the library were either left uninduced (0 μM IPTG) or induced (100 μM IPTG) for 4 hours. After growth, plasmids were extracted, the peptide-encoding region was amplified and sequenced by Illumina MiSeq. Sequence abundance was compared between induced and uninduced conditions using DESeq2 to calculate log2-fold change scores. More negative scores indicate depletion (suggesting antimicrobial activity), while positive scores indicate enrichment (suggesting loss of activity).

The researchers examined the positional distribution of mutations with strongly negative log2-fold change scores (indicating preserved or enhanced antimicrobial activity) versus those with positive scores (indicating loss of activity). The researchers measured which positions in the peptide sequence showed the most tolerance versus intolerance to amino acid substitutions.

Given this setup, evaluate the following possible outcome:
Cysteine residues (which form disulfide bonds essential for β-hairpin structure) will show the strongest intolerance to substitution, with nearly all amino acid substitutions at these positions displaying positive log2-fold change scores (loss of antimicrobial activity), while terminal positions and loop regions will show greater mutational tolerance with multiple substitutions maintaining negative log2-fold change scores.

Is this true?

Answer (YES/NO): YES